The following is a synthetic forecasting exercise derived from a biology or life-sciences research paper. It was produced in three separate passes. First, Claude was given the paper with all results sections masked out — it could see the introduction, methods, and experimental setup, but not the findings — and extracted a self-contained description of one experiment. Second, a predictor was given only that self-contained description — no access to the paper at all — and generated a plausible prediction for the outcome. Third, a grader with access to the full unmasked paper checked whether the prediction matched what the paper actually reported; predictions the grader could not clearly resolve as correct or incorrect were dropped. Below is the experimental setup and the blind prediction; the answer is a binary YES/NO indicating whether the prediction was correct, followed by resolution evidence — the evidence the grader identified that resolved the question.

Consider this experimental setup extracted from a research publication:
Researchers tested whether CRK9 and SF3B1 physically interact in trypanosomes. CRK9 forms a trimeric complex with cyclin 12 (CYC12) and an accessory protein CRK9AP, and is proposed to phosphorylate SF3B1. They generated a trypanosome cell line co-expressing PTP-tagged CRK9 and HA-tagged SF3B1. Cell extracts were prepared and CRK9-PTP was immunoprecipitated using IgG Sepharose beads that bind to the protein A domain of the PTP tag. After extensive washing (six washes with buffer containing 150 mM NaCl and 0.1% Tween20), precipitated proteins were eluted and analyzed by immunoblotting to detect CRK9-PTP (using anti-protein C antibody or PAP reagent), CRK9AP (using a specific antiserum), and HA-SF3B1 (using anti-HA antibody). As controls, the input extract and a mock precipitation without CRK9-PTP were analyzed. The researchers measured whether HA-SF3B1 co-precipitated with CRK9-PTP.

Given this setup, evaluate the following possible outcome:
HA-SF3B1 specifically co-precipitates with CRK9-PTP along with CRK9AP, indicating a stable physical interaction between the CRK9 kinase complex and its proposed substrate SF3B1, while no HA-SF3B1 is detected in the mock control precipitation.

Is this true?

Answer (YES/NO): NO